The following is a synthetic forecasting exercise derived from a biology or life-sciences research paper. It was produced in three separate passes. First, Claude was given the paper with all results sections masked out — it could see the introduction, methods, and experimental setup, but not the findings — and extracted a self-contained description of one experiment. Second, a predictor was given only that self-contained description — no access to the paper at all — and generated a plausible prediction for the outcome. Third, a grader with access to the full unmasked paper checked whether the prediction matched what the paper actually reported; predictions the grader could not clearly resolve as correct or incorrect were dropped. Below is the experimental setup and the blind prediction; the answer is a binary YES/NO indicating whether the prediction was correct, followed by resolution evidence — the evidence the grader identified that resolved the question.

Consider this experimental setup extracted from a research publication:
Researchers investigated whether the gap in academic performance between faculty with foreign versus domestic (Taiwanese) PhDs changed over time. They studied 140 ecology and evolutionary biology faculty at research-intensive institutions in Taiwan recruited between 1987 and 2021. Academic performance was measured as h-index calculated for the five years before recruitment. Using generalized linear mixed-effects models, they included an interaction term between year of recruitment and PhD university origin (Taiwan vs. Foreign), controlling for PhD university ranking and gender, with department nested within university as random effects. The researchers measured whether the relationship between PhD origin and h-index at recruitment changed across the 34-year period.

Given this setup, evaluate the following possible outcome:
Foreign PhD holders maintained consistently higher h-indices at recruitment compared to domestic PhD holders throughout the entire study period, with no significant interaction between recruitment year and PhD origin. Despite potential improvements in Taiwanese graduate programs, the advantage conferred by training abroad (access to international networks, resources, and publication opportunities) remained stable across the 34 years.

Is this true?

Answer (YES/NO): NO